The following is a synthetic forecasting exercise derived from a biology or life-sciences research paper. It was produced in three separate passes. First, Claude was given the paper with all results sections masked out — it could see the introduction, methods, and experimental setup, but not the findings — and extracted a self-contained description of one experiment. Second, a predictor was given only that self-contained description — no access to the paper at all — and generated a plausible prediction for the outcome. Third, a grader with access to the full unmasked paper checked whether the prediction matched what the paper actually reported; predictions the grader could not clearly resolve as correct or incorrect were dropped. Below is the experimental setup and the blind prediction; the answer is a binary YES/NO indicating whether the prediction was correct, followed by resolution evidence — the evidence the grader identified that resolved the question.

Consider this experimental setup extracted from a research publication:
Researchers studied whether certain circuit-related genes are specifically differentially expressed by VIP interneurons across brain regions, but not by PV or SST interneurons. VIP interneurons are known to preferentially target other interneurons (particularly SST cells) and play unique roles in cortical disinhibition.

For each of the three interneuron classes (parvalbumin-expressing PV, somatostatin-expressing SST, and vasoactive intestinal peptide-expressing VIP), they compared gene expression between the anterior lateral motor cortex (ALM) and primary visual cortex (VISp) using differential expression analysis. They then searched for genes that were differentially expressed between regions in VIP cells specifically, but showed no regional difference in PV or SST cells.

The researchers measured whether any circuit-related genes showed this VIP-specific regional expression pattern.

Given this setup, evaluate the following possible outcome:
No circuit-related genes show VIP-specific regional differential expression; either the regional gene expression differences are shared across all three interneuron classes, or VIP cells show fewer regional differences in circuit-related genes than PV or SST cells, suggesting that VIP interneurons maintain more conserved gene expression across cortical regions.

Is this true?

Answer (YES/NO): NO